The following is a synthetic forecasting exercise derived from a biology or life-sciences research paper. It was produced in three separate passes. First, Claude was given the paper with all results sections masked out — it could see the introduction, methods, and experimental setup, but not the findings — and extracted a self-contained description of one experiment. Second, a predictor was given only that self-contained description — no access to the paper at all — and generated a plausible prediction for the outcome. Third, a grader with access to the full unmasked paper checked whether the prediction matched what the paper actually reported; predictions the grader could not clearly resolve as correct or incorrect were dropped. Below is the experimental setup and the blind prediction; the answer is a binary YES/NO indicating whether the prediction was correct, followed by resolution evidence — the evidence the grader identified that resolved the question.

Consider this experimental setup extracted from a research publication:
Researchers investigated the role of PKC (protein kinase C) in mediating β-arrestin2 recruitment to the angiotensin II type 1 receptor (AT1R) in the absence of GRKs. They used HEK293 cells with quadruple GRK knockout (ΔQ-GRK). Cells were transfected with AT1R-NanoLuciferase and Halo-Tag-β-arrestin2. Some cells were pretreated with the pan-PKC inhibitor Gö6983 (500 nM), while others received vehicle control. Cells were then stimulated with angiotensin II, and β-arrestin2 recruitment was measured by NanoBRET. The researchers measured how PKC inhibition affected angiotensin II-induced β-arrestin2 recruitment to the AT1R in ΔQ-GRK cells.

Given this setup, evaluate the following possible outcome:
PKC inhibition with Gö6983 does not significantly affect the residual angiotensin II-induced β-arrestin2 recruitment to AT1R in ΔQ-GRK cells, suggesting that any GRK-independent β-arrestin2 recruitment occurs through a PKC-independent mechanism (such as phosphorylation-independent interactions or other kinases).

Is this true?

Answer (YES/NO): NO